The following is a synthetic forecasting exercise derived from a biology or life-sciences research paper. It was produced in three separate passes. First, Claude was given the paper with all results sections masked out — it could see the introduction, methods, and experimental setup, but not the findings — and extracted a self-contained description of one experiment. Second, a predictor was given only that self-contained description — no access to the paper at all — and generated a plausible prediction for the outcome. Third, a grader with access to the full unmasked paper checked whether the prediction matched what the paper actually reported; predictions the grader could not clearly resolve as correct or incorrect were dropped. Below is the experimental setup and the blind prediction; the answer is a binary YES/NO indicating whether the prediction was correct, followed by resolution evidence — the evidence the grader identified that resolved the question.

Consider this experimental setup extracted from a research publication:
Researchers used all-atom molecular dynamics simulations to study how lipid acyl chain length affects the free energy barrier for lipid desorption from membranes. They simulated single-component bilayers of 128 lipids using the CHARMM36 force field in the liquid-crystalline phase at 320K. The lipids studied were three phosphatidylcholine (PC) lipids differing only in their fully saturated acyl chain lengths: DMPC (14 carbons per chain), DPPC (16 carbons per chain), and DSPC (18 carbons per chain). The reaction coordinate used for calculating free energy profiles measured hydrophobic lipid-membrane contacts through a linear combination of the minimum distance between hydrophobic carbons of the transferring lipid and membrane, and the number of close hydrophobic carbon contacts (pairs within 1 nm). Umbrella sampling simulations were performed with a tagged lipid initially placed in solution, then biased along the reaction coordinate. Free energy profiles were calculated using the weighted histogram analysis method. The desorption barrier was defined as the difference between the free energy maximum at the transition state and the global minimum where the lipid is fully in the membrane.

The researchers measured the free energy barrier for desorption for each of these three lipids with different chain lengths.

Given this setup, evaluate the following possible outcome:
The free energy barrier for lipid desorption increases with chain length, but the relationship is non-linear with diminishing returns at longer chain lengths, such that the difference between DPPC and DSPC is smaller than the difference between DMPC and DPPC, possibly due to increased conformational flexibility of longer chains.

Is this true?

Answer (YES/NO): NO